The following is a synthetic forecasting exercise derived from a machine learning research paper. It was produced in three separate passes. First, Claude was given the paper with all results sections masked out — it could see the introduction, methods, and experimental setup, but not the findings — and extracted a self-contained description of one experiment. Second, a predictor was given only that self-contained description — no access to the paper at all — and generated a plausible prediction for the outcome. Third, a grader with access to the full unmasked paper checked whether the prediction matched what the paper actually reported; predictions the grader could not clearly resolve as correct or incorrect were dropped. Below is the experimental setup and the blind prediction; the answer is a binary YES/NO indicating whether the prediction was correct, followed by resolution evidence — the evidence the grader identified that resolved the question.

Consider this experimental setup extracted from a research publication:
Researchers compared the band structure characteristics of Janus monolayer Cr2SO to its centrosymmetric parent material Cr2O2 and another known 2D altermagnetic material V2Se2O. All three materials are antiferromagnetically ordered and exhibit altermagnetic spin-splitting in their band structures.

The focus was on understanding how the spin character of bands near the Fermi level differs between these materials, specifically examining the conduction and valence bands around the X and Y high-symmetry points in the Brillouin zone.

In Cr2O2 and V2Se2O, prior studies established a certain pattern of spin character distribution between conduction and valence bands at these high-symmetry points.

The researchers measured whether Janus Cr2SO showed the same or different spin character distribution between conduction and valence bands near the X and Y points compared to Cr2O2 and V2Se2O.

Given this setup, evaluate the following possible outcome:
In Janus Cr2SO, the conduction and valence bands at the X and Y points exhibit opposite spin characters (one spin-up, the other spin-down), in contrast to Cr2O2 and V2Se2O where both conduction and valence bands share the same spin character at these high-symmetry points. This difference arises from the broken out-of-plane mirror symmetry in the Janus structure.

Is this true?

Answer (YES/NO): YES